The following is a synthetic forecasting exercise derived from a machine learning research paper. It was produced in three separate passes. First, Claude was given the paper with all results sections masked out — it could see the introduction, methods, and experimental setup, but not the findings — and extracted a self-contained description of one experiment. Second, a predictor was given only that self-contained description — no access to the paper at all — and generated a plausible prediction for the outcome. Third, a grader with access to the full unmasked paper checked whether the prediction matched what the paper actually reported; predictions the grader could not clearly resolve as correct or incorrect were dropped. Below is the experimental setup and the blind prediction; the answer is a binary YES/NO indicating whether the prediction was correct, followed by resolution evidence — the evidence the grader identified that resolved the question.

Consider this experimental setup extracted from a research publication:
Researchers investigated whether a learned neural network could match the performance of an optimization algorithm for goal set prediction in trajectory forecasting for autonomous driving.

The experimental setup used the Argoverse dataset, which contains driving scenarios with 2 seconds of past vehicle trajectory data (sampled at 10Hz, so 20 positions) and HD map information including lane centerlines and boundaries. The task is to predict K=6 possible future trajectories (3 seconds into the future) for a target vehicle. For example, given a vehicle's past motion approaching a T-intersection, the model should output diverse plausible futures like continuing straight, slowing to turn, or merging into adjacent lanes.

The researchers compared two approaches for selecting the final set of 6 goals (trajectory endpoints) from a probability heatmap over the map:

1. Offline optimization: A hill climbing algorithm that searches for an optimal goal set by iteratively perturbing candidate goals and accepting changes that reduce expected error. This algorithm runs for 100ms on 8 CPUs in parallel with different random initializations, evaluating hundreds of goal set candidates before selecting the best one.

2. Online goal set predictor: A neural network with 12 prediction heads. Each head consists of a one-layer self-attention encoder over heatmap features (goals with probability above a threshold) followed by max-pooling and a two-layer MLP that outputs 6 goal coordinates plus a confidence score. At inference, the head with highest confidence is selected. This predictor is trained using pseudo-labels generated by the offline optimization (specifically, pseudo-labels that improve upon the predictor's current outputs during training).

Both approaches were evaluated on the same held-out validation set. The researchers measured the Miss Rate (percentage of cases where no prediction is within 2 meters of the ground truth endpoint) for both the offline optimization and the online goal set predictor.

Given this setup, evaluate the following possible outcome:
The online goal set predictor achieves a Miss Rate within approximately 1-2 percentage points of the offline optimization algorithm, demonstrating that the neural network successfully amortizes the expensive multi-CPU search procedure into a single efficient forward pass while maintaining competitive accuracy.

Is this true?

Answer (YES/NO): YES